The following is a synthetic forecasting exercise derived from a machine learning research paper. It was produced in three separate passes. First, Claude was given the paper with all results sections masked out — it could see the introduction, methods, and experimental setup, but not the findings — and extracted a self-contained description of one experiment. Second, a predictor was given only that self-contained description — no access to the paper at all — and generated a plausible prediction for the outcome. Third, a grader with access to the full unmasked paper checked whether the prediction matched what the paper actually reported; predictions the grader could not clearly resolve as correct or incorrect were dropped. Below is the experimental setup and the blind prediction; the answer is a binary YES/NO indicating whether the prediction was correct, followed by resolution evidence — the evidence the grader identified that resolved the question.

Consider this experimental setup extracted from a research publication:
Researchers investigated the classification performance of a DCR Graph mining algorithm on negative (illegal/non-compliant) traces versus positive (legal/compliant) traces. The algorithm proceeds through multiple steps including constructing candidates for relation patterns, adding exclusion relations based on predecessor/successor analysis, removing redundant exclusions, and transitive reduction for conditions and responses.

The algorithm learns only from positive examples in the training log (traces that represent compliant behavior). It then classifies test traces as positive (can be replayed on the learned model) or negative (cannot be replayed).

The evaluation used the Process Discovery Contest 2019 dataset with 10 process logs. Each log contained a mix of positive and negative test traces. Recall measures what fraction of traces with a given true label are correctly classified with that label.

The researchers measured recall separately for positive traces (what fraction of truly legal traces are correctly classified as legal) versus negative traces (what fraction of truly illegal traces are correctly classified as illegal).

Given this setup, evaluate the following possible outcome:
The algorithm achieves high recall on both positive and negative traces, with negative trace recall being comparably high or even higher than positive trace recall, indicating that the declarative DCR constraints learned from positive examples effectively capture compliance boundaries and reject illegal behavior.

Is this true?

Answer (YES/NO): NO